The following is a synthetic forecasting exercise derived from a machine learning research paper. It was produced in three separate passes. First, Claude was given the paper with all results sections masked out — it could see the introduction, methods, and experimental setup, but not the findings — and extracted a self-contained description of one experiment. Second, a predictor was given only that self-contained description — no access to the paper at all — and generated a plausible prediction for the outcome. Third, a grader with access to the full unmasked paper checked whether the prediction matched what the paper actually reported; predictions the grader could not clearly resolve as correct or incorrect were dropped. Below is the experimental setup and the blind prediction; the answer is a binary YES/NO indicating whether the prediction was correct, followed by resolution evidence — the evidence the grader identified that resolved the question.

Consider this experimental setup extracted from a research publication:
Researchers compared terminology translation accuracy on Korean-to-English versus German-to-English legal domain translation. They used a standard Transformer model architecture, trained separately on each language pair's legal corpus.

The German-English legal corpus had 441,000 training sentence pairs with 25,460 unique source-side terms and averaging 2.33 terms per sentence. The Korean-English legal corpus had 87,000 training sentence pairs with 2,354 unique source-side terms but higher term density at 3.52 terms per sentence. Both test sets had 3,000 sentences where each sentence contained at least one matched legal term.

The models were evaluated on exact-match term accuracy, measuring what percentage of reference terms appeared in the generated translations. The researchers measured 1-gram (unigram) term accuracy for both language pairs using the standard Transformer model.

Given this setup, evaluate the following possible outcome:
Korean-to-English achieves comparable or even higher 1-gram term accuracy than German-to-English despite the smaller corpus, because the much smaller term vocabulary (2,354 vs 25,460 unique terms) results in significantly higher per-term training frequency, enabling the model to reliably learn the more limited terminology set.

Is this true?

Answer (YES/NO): NO